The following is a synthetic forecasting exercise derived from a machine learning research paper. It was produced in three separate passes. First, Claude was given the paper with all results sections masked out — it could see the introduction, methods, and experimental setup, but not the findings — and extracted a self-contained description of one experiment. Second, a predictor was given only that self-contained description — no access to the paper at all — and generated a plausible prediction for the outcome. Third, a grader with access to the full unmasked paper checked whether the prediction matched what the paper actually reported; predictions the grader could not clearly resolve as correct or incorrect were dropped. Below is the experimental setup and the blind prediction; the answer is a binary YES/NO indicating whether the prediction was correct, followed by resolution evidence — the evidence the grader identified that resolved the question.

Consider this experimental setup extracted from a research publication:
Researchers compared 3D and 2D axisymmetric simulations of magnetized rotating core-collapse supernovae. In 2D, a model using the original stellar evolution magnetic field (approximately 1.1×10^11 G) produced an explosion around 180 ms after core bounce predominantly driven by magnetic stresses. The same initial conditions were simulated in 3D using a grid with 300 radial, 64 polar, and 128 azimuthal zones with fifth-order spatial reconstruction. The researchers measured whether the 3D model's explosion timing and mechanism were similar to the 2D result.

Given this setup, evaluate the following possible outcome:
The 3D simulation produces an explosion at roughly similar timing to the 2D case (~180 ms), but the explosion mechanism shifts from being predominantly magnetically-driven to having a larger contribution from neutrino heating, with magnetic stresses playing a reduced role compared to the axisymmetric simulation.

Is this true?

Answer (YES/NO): NO